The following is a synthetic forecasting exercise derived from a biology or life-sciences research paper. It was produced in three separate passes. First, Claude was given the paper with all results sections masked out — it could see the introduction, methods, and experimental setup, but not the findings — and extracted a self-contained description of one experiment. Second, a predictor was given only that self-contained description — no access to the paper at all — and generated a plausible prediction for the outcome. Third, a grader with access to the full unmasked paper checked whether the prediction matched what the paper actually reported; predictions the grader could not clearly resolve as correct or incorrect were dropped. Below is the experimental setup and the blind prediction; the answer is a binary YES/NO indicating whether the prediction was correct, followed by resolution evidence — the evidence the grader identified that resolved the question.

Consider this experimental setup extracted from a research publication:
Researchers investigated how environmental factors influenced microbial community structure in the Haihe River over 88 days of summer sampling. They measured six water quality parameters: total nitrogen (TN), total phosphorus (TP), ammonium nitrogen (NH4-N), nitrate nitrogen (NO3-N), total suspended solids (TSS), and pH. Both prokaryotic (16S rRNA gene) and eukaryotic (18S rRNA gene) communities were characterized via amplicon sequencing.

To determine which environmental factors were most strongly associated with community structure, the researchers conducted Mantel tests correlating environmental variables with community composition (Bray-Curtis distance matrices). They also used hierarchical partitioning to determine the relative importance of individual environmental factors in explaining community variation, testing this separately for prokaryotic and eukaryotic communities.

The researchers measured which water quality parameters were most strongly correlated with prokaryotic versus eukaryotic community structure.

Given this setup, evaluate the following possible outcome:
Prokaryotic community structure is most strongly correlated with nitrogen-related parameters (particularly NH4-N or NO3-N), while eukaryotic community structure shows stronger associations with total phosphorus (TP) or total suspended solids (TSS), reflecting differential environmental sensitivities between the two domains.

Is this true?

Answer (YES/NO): YES